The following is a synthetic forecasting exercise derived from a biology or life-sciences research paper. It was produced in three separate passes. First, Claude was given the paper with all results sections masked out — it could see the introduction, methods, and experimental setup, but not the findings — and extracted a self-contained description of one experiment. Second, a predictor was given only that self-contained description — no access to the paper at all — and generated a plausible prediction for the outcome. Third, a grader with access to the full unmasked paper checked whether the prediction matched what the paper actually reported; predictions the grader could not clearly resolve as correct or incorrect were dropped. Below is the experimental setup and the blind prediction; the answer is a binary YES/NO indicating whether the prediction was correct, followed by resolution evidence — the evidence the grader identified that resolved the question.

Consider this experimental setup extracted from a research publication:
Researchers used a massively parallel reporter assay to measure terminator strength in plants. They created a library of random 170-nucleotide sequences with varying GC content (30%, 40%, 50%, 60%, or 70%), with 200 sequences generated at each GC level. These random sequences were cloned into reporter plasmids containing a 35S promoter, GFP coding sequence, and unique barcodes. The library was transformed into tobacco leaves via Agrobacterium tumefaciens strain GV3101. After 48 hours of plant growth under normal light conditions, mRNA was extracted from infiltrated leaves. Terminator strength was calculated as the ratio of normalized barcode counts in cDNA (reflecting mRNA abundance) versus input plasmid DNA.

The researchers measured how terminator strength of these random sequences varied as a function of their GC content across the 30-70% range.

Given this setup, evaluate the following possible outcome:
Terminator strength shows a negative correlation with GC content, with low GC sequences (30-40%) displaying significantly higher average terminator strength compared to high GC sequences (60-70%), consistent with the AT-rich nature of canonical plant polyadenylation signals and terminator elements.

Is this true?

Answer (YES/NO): NO